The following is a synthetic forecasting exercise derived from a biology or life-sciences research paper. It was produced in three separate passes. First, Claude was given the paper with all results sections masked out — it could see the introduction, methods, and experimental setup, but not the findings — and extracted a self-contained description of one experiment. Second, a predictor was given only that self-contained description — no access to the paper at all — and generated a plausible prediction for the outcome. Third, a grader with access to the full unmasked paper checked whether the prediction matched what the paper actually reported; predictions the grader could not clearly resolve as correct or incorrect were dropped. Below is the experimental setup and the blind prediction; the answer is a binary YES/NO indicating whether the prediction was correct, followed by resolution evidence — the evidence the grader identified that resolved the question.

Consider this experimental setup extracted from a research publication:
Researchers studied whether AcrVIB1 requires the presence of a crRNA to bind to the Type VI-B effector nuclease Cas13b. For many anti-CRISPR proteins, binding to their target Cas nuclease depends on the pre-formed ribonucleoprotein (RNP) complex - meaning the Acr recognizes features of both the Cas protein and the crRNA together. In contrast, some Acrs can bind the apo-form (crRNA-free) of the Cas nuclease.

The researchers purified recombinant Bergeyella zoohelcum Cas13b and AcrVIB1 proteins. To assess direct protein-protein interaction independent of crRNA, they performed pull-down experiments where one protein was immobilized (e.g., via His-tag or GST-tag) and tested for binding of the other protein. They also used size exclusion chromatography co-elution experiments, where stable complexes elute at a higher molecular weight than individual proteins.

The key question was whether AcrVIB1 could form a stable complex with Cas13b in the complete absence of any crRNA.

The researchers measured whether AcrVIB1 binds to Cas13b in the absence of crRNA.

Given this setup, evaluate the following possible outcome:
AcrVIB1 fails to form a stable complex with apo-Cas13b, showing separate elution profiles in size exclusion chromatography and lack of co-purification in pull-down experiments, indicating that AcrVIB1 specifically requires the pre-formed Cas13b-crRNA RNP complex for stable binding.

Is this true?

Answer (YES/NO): NO